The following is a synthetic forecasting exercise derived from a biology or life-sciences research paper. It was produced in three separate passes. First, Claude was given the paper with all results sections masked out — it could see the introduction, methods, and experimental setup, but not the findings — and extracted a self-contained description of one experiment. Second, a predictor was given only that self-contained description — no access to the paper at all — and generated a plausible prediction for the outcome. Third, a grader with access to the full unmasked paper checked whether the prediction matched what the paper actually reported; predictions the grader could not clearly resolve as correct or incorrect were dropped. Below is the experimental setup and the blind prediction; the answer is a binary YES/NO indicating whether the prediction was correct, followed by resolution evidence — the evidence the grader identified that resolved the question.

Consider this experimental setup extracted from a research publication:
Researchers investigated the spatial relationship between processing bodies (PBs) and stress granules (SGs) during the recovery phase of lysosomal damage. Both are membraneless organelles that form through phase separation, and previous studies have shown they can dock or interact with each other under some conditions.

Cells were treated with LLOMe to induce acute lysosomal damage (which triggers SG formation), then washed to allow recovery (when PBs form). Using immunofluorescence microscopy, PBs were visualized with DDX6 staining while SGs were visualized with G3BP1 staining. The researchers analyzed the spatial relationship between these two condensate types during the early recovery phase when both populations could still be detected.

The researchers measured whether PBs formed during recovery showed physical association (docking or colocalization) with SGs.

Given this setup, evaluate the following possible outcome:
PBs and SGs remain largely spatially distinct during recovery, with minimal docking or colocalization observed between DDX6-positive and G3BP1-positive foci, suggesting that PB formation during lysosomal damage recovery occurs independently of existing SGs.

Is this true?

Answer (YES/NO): NO